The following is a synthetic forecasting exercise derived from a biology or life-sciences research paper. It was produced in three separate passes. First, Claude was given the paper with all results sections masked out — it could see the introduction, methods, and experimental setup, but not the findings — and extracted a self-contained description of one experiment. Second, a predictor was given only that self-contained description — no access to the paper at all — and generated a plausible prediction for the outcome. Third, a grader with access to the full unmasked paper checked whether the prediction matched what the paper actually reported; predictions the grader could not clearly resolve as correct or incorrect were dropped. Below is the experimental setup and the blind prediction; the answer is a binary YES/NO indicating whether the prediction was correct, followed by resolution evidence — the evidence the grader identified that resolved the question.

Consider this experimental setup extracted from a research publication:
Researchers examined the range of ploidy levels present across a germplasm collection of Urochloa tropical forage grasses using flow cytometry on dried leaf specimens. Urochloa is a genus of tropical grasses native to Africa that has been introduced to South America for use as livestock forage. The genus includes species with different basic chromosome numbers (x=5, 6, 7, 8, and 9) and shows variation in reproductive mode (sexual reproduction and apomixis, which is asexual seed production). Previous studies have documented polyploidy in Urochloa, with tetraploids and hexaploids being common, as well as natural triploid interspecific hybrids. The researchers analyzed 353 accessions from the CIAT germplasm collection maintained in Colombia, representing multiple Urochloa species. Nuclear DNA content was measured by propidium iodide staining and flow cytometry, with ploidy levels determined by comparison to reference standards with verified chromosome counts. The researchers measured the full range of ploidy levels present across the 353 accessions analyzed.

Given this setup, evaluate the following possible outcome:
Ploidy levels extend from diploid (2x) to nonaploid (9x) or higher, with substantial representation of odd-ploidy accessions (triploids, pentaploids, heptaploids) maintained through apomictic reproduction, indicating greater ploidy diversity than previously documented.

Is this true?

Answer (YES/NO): NO